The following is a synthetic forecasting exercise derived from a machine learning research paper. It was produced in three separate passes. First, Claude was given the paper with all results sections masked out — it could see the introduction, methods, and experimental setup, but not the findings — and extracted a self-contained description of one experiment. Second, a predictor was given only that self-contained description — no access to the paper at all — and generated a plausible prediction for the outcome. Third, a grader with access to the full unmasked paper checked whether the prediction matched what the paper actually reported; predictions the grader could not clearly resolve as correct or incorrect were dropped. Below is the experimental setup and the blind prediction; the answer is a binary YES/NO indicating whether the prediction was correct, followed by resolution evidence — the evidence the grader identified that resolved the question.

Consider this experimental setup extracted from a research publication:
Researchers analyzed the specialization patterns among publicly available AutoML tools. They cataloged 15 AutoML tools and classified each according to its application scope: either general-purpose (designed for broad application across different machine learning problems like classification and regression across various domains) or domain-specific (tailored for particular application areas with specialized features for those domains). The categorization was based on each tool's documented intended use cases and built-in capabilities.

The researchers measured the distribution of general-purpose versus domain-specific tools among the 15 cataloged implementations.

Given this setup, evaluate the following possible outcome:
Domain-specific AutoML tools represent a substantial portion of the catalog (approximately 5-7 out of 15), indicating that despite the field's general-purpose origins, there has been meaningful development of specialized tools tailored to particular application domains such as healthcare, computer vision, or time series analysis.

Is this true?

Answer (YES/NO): NO